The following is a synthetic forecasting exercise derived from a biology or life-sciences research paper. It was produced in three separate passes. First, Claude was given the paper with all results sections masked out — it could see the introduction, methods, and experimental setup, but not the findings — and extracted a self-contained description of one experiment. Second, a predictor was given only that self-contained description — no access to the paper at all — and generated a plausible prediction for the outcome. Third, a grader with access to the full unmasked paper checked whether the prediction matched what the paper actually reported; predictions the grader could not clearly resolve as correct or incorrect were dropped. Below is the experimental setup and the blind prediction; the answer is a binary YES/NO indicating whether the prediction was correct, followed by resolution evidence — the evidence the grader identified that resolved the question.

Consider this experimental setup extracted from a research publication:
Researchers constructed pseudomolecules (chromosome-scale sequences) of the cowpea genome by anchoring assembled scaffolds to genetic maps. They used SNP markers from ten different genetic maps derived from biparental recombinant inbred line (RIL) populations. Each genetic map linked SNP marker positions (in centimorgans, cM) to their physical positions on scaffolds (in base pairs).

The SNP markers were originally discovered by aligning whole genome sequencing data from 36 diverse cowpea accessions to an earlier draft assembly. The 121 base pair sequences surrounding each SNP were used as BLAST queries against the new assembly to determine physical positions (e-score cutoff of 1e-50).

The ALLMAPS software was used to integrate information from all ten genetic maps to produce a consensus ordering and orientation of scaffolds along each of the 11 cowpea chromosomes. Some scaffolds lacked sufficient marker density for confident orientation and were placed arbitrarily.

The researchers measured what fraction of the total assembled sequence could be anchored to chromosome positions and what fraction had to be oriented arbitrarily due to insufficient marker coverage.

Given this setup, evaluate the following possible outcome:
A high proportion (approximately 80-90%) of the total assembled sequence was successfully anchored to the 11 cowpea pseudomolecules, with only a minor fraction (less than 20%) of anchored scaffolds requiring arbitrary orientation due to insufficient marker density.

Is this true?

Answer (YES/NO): NO